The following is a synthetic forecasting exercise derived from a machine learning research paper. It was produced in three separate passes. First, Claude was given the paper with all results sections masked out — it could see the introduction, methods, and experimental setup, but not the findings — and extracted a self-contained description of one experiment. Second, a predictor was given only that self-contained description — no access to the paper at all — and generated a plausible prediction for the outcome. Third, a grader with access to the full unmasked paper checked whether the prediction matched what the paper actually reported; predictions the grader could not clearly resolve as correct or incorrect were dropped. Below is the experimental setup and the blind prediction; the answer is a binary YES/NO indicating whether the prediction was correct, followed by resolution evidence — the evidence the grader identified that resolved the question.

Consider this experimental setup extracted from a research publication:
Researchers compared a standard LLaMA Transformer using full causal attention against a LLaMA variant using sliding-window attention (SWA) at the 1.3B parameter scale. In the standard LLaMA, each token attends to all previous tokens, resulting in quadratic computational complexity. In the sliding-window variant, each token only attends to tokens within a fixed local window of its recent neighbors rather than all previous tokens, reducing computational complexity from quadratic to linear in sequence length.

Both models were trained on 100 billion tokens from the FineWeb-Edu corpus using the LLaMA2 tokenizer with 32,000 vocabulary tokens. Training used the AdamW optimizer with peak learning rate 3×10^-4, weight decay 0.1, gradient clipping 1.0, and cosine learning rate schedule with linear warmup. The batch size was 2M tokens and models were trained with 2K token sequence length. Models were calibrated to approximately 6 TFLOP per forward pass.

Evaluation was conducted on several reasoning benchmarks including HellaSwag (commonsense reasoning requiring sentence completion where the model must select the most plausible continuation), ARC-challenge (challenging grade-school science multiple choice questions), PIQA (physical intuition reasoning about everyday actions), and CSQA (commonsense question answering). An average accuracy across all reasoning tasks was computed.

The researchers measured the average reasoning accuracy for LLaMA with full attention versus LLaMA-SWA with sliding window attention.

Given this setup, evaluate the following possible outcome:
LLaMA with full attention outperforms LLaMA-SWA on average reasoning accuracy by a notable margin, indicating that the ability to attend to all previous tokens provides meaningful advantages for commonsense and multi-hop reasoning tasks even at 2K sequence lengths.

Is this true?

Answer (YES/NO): NO